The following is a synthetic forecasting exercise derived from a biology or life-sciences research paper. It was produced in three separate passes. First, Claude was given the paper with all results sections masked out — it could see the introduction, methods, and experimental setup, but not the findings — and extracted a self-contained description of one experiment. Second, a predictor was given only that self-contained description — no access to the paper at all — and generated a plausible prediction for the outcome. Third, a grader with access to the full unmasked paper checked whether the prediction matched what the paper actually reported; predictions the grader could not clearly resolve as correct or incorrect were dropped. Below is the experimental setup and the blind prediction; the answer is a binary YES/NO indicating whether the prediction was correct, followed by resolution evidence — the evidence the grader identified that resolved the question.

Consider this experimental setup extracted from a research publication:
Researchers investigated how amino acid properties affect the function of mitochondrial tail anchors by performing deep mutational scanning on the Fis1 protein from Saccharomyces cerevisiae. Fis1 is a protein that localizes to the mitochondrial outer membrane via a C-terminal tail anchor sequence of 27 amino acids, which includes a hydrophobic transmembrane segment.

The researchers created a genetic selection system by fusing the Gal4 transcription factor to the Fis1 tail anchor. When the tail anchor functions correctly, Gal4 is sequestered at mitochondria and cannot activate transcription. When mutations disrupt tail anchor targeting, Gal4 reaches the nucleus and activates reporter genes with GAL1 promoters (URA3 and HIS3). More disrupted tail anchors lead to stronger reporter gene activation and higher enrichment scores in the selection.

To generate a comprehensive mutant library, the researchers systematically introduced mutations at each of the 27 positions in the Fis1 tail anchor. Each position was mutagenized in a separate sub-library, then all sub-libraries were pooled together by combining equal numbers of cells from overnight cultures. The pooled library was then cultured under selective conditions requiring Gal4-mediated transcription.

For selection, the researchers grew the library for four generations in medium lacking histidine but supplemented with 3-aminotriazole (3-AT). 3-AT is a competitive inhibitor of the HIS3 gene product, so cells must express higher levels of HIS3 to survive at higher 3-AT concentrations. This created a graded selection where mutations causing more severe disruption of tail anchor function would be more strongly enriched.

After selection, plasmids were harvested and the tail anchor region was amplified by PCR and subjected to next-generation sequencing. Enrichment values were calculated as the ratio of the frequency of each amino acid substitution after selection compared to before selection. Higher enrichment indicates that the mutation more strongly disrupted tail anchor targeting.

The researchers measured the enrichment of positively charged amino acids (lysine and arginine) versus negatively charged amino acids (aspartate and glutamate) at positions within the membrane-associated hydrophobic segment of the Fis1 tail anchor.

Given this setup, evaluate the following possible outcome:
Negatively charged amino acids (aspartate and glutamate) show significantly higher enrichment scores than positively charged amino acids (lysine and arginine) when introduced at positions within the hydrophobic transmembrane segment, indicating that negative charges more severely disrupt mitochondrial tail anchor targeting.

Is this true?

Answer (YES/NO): YES